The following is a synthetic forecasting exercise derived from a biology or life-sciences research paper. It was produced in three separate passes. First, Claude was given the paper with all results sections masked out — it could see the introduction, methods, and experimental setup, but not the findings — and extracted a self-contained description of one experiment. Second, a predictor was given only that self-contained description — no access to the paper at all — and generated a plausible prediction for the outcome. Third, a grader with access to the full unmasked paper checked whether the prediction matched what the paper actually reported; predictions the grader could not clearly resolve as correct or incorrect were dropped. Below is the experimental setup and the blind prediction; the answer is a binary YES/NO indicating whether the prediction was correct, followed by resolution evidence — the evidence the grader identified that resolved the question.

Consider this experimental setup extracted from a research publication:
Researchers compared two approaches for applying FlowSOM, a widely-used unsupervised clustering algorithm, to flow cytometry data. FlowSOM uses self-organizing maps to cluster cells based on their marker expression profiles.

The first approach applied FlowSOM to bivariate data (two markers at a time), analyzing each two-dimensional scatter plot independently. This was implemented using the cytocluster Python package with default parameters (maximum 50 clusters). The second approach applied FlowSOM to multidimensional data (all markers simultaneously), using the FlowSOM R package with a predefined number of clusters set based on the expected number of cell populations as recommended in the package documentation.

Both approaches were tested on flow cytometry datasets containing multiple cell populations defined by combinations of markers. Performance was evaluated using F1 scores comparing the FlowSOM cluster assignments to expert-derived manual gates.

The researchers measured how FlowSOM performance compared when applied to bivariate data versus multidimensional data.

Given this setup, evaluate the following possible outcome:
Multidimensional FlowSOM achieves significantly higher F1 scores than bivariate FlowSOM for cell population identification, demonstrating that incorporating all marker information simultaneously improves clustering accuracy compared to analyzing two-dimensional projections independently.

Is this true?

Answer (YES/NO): NO